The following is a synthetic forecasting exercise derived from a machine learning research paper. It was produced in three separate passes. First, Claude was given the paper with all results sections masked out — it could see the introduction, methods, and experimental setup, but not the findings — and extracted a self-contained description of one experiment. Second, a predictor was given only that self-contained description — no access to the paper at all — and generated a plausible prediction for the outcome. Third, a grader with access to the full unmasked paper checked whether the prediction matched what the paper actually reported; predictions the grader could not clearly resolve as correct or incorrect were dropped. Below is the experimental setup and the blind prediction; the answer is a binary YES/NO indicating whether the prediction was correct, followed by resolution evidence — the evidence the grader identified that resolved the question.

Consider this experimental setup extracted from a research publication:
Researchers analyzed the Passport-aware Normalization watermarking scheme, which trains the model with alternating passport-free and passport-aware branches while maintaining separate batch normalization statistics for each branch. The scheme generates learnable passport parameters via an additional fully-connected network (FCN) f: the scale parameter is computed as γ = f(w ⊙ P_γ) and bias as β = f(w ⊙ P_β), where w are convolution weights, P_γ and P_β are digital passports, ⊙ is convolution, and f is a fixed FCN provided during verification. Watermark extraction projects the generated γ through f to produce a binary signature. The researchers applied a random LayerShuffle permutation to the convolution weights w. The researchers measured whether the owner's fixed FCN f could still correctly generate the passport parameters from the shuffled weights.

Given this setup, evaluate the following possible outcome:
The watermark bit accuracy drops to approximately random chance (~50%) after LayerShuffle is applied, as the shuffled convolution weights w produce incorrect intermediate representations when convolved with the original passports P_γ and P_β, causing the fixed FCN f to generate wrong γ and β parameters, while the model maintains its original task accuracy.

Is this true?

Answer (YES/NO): YES